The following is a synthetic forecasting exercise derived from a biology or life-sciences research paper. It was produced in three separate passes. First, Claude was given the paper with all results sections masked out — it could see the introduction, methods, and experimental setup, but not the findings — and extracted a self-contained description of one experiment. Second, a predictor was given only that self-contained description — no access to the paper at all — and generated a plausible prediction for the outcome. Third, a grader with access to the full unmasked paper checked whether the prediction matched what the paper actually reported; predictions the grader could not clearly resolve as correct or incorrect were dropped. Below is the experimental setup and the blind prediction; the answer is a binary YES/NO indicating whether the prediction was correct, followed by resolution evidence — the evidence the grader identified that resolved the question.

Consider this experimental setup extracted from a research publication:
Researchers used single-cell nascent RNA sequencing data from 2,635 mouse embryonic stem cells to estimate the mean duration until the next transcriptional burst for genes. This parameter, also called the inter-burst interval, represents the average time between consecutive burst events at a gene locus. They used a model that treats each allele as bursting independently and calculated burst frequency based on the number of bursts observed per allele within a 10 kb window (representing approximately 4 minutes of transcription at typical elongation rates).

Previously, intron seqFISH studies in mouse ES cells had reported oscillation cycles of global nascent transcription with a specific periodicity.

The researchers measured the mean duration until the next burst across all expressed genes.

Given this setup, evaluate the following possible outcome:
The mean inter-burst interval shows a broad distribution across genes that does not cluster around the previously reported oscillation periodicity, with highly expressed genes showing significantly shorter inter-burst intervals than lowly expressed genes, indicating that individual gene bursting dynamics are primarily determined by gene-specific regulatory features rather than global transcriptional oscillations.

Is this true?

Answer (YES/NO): NO